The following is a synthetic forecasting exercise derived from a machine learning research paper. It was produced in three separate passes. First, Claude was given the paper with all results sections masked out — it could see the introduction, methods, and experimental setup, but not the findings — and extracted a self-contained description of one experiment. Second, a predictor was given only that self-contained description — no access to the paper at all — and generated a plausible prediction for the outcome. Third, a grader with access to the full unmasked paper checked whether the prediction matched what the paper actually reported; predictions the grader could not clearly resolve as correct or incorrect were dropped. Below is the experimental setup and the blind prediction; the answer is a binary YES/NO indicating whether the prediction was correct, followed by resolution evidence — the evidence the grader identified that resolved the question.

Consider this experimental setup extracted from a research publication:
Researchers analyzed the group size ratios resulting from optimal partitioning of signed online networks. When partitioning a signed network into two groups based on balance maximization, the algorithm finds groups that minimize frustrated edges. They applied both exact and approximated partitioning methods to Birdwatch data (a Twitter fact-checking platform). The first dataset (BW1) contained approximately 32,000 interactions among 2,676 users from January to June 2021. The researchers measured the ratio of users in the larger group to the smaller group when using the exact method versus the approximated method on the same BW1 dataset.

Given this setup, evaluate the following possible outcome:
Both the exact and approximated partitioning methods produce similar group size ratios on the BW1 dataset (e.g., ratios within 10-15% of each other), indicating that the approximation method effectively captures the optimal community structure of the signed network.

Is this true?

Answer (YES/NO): NO